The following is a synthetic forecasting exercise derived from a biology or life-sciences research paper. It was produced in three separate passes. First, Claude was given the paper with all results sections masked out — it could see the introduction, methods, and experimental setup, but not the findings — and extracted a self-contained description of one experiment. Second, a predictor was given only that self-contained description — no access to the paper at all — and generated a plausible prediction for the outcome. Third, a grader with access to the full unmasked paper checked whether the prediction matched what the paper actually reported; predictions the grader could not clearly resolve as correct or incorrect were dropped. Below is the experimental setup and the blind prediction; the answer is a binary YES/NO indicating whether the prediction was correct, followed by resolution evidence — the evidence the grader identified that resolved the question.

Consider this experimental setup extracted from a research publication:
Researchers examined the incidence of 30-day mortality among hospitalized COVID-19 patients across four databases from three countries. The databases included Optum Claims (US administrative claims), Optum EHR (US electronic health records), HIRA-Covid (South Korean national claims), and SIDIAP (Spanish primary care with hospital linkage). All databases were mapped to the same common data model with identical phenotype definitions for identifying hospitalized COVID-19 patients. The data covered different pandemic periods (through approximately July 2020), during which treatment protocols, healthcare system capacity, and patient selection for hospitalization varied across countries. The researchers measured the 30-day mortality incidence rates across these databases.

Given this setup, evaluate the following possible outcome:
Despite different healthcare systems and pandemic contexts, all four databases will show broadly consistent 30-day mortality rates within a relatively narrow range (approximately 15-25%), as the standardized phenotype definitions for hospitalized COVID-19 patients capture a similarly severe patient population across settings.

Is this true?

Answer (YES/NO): NO